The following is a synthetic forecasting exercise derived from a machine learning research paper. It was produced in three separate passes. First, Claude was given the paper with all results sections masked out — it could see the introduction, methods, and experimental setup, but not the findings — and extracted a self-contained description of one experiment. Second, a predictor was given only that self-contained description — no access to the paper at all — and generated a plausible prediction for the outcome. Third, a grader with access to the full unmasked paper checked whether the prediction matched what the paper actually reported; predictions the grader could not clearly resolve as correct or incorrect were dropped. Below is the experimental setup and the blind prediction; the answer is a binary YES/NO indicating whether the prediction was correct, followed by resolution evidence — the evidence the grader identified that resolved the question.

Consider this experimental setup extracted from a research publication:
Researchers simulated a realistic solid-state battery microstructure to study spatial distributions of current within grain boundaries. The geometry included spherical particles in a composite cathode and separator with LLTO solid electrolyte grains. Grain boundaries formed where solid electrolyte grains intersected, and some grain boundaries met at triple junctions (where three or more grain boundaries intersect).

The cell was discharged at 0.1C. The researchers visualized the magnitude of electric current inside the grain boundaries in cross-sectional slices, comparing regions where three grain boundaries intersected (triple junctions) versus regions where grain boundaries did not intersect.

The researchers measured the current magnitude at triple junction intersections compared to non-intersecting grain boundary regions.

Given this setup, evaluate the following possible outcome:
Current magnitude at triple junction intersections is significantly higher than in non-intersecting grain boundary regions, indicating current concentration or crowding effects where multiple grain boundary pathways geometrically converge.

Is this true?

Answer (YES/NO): YES